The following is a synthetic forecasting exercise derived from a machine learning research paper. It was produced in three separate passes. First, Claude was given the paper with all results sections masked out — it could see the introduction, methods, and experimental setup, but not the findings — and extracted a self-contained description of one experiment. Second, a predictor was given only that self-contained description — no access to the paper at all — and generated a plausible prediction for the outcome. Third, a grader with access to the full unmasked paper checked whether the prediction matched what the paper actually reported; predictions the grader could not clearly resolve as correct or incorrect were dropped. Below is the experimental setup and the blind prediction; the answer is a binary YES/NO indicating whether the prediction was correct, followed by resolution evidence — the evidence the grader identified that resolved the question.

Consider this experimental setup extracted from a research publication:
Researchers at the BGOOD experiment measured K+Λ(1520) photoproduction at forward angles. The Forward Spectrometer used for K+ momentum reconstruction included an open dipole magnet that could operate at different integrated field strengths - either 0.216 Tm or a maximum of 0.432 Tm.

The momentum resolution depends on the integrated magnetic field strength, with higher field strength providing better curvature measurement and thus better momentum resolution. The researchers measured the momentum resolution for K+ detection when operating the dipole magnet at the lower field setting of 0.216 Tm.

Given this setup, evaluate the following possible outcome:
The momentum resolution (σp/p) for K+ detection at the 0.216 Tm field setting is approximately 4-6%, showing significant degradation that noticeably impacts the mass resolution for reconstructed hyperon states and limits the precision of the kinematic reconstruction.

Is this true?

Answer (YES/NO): NO